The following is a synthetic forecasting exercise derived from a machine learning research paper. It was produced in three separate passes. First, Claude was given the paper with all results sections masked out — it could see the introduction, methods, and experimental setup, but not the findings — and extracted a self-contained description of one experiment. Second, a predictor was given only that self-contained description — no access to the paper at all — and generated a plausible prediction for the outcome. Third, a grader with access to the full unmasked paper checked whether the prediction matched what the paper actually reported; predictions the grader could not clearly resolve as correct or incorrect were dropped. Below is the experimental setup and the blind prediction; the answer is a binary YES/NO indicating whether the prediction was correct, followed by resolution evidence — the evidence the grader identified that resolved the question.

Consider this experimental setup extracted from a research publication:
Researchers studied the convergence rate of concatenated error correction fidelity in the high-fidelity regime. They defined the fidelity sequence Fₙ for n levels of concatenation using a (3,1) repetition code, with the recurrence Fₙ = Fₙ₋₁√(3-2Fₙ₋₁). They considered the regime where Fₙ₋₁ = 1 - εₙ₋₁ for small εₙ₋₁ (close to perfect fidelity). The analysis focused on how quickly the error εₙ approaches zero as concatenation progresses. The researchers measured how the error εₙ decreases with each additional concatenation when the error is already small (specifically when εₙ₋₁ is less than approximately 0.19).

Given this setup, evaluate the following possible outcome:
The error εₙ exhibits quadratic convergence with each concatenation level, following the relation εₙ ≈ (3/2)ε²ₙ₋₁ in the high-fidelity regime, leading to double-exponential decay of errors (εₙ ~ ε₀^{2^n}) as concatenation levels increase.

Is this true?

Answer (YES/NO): NO